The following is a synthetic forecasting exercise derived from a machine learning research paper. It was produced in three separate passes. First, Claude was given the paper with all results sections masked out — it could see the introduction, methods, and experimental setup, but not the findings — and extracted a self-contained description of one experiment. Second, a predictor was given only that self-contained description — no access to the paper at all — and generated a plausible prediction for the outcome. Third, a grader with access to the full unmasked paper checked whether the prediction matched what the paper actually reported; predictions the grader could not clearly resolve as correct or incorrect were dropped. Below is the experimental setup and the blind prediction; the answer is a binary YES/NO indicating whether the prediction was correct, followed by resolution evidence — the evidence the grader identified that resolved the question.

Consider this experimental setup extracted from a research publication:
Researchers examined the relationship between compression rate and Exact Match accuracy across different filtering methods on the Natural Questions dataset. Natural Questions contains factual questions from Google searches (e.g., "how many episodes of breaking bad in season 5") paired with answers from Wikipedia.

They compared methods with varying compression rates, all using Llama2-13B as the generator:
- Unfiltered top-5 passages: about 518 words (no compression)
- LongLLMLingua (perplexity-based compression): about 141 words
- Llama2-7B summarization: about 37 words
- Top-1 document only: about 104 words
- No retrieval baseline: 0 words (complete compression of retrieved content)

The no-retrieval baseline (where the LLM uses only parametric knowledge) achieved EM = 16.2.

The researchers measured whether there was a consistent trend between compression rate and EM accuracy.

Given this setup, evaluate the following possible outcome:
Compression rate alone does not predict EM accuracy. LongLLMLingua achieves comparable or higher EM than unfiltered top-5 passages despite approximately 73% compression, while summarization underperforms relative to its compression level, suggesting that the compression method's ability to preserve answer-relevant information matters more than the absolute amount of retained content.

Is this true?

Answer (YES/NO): NO